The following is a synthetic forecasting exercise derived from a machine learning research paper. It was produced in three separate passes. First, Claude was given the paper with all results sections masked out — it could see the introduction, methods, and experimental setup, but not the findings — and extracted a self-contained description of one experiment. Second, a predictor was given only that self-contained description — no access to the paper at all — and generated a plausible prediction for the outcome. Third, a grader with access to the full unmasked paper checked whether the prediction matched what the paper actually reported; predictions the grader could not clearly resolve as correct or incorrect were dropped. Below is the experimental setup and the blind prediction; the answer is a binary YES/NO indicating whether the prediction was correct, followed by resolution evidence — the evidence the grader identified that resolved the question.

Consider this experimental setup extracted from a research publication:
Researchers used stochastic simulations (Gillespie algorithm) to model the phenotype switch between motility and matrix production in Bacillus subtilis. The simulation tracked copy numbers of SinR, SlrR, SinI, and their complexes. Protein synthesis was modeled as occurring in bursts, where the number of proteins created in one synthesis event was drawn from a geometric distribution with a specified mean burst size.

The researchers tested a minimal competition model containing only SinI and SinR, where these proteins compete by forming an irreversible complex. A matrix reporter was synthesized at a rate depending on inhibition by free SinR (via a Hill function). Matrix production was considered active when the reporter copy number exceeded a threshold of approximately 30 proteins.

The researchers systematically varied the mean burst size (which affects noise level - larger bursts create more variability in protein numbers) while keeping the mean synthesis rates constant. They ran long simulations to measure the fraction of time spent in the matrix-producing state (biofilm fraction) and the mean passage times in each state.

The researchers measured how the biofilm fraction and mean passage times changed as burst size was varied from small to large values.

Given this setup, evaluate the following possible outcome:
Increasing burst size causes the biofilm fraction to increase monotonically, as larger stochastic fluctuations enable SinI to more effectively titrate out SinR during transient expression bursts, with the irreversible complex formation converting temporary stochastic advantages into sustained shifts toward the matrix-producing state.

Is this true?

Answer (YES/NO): YES